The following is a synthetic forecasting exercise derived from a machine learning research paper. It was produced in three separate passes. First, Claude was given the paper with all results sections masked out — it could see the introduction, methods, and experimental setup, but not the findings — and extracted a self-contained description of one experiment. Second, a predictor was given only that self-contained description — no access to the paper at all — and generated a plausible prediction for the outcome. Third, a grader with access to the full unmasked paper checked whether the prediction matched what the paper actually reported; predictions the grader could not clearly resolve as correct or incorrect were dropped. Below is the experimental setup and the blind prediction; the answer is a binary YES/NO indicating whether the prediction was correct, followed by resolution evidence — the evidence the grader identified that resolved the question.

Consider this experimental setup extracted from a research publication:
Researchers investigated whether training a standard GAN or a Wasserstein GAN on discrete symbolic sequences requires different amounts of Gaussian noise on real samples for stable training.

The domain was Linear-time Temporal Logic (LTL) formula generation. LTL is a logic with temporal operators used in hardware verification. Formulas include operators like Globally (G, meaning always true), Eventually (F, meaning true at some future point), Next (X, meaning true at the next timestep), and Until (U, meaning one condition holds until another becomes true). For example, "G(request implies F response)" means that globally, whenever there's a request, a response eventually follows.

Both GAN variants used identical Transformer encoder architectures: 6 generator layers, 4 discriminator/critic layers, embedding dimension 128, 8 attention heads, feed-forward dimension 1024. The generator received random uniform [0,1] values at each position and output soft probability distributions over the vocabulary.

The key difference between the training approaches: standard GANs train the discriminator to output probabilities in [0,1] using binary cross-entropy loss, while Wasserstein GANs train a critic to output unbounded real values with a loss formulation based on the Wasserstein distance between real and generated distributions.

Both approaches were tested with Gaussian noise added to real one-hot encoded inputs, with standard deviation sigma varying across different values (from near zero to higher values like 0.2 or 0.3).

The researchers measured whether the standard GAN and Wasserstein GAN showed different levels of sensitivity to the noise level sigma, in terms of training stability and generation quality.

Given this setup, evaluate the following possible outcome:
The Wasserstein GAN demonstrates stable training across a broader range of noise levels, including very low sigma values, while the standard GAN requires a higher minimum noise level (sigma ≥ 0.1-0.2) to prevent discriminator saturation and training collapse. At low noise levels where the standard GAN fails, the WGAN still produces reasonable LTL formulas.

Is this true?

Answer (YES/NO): YES